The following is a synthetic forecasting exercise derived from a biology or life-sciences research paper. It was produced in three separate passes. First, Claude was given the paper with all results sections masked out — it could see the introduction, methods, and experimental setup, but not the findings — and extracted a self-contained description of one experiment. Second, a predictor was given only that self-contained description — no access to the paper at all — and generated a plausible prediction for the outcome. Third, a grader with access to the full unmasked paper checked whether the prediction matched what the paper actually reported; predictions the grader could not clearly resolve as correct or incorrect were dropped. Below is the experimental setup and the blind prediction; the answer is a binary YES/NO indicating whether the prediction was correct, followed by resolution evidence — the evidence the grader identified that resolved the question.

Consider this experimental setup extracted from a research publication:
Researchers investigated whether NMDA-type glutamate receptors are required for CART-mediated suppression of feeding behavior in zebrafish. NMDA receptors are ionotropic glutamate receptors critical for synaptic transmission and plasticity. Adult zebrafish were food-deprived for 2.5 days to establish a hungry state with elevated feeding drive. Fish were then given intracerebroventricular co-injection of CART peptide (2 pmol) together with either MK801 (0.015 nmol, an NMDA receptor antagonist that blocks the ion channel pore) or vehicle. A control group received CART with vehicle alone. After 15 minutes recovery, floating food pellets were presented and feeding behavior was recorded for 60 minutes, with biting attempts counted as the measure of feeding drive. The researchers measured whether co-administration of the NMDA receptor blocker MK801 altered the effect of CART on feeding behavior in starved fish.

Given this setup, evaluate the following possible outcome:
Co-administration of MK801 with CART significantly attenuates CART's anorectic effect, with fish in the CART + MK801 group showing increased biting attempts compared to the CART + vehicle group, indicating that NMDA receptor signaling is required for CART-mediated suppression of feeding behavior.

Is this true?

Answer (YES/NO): YES